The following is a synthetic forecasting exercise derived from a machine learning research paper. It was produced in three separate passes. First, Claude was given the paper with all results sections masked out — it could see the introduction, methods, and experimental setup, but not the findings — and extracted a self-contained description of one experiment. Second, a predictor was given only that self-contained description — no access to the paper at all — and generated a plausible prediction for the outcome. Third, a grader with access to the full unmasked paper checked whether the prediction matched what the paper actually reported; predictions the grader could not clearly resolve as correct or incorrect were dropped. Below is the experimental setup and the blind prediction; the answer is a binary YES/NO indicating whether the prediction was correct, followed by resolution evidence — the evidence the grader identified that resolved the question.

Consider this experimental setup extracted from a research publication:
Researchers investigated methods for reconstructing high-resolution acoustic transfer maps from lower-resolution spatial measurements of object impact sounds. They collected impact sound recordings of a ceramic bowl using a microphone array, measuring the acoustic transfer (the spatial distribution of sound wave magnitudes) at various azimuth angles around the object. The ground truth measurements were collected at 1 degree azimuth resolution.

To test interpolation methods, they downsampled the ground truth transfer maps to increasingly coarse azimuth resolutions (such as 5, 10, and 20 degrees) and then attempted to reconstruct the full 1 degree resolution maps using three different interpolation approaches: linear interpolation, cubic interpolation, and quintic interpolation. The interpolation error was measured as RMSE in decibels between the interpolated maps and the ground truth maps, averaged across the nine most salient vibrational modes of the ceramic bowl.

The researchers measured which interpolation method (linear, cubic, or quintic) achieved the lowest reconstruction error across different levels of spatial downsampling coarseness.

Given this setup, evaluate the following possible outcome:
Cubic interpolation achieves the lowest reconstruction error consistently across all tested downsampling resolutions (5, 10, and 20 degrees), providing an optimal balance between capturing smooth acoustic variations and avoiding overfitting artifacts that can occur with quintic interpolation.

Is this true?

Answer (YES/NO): NO